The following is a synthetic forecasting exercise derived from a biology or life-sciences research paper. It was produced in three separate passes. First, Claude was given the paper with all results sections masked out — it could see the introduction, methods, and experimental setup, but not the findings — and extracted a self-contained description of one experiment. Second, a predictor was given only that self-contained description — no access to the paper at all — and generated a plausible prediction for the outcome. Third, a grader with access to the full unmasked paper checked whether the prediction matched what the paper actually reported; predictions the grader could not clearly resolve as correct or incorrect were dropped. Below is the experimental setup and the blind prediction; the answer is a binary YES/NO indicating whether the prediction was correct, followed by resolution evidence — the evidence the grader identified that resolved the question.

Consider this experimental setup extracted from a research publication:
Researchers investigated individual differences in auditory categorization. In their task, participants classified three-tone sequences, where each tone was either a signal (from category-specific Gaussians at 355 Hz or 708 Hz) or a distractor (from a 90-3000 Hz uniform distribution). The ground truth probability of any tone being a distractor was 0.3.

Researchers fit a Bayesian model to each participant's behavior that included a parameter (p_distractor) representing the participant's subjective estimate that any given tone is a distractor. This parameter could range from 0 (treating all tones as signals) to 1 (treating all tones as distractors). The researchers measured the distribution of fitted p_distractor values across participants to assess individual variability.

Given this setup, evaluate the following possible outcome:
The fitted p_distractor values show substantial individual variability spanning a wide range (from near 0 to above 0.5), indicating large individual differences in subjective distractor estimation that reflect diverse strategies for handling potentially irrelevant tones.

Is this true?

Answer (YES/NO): YES